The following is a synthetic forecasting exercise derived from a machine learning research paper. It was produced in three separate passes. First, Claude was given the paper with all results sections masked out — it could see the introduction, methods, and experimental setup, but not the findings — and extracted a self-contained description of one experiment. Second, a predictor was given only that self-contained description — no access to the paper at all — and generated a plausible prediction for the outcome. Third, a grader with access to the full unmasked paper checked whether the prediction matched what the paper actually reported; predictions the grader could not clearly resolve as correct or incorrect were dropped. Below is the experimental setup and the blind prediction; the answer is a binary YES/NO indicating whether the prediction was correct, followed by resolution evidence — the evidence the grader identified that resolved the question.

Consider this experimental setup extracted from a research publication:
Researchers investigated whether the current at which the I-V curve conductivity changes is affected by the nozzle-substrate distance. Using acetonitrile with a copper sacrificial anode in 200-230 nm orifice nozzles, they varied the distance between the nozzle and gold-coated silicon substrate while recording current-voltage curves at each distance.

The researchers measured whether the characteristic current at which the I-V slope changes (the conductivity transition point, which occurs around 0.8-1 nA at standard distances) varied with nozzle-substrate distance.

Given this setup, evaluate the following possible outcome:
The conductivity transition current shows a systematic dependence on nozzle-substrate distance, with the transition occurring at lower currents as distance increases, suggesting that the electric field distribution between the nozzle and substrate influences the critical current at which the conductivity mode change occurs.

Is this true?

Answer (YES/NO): YES